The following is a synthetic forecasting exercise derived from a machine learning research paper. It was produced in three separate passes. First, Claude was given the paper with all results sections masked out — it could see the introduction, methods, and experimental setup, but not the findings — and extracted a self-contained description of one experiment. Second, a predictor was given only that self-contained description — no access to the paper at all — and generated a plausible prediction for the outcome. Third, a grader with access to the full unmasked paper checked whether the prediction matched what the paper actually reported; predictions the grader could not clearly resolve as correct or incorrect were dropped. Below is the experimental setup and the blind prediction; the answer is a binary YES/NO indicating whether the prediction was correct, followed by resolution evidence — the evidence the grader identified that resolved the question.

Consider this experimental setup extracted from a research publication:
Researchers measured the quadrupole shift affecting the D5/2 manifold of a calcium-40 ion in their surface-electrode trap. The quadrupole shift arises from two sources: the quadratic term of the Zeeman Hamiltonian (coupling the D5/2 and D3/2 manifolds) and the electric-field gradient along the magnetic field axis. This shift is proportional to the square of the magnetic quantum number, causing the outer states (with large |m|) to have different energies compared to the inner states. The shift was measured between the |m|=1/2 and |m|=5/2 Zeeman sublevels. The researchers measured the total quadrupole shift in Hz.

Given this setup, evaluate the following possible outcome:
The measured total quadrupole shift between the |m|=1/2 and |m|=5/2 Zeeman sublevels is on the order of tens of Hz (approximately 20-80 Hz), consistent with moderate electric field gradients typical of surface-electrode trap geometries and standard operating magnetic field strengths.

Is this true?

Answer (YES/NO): YES